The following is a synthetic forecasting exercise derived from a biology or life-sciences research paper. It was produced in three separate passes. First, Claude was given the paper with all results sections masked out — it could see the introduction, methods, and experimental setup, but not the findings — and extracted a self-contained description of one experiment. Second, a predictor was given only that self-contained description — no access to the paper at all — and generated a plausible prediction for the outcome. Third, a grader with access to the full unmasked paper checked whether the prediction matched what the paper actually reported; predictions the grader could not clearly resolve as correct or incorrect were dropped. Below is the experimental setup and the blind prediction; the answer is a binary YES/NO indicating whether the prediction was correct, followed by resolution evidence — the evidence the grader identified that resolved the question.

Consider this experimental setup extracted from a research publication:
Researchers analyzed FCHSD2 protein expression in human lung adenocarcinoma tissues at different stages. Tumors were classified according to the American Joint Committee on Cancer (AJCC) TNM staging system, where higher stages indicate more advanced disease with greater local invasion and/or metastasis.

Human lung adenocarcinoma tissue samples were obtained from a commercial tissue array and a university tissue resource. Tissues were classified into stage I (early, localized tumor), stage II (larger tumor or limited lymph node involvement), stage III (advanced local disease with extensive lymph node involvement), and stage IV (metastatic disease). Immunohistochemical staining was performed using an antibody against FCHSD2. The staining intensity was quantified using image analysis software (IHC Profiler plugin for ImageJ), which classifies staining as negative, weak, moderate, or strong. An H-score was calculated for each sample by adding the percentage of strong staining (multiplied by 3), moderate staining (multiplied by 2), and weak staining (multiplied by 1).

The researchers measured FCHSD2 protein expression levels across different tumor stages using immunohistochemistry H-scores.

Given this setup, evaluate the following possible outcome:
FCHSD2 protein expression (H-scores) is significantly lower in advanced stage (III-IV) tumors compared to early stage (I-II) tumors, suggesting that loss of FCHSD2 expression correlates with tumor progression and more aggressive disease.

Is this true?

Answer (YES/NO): YES